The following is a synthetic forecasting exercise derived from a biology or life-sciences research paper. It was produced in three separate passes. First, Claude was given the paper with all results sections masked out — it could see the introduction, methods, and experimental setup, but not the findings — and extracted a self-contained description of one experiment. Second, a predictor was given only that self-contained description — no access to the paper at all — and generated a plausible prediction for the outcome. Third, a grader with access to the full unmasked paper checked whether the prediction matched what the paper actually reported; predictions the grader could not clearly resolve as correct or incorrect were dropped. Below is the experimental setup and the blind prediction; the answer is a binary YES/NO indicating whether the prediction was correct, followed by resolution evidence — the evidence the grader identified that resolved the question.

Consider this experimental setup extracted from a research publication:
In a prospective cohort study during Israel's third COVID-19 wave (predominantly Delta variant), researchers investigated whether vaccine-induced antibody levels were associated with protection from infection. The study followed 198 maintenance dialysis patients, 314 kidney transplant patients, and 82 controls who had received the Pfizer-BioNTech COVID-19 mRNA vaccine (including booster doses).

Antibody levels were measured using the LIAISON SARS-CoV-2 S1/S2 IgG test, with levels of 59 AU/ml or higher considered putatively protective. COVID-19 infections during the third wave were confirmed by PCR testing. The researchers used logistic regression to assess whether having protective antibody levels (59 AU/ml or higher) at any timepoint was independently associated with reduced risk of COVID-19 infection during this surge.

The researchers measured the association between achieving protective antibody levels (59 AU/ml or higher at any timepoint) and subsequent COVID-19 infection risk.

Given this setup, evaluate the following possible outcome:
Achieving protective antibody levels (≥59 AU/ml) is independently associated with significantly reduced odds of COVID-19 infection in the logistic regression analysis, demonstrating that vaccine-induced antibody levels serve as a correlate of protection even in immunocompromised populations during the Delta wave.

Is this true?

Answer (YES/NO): YES